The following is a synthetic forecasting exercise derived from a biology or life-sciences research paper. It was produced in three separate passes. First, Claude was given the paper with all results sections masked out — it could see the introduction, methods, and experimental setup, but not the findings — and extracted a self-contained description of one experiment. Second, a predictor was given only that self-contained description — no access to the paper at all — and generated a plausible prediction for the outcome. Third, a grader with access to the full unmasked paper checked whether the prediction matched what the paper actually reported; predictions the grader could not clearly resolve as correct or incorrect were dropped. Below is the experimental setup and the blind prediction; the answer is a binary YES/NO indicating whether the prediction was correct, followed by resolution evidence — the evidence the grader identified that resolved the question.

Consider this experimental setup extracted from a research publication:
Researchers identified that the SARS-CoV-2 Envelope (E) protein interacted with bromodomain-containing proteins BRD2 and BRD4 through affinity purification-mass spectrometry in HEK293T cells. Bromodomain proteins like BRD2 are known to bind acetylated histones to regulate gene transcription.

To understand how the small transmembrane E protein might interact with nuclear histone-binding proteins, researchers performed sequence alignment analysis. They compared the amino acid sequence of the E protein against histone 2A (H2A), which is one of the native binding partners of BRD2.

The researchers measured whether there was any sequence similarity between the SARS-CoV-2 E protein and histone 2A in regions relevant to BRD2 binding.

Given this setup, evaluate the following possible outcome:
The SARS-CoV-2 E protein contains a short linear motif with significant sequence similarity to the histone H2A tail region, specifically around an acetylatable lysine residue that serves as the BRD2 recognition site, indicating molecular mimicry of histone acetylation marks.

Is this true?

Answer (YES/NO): YES